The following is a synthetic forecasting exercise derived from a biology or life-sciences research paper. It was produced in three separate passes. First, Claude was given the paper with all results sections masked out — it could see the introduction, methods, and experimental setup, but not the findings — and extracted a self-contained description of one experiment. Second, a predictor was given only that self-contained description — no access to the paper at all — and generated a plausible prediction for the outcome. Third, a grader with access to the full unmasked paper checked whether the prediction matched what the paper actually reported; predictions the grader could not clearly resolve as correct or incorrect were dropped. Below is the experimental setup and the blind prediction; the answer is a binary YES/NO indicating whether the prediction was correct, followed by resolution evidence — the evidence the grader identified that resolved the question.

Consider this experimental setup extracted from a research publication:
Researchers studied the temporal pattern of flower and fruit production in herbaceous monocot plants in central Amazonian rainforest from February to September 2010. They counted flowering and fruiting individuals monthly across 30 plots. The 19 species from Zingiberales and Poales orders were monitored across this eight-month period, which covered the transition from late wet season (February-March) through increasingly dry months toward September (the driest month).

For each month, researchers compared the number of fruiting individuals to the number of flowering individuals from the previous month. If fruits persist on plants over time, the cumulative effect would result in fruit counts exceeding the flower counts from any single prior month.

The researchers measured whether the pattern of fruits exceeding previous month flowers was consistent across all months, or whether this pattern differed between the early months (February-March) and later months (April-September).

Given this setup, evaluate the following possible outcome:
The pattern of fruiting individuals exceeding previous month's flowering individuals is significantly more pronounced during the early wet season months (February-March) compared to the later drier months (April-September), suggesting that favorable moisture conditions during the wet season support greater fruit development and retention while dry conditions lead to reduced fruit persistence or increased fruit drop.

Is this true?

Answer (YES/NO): NO